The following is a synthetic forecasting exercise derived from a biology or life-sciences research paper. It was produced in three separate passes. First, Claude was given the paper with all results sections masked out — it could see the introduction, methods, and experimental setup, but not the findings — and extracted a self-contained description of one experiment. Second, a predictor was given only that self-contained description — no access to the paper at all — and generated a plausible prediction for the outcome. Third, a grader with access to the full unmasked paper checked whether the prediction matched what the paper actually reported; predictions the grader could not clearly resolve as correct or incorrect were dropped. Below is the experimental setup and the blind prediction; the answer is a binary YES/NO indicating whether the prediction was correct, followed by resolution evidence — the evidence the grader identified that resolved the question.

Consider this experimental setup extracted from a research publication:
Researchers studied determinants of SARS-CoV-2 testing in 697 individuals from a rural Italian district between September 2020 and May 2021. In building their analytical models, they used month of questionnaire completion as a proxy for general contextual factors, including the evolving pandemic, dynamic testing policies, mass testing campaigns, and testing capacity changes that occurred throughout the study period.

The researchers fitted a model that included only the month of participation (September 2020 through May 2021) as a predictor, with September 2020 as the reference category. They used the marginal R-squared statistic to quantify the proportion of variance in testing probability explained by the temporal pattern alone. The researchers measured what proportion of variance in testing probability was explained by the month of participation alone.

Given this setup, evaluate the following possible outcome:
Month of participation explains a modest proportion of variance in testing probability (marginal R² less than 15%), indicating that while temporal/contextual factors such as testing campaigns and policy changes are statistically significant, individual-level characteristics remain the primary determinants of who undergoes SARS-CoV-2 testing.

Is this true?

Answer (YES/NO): NO